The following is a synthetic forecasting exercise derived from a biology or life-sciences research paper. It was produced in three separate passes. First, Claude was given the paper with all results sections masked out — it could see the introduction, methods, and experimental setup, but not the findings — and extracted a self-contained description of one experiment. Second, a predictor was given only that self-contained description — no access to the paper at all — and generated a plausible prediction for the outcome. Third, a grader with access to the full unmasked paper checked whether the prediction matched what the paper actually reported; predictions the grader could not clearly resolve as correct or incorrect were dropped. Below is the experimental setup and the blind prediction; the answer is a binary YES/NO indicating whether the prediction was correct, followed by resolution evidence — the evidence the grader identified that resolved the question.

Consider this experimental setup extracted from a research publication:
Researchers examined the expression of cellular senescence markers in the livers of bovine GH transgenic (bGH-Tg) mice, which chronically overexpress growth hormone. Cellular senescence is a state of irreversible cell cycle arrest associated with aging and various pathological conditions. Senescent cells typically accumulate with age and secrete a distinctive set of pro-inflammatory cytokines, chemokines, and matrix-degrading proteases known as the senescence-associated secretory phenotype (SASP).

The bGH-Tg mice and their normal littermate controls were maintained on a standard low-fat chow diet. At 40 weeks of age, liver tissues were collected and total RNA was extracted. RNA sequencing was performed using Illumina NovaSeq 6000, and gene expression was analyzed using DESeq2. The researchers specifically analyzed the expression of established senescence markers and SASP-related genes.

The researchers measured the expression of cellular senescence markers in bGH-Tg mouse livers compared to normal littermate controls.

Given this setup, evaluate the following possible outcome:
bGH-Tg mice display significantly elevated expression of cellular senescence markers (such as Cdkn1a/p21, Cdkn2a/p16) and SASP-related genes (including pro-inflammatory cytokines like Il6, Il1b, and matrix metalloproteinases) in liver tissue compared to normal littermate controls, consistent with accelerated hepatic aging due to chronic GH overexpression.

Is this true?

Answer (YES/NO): YES